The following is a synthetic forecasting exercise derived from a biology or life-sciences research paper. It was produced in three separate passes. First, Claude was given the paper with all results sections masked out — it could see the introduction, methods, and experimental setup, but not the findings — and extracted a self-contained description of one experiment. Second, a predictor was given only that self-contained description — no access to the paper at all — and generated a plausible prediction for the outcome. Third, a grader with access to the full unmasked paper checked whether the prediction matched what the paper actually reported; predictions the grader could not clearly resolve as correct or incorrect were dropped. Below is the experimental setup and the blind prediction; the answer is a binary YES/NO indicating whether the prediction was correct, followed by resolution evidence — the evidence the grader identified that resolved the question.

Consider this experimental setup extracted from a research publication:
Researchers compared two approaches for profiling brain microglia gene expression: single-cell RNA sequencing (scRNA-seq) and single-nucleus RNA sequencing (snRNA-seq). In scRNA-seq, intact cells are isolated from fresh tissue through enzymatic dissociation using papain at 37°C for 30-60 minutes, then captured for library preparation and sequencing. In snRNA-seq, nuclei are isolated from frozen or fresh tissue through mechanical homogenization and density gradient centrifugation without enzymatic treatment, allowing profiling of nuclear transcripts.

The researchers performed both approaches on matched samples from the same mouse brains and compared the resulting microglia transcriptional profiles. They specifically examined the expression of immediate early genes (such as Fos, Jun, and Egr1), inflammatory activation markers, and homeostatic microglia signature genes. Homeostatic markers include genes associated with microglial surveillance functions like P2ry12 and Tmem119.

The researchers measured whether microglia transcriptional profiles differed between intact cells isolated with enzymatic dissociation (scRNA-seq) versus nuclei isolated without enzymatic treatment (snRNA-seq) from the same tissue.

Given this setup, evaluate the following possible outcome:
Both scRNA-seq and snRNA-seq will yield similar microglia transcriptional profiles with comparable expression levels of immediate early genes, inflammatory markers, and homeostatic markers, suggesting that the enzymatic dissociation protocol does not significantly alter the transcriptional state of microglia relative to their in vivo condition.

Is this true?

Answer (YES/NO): NO